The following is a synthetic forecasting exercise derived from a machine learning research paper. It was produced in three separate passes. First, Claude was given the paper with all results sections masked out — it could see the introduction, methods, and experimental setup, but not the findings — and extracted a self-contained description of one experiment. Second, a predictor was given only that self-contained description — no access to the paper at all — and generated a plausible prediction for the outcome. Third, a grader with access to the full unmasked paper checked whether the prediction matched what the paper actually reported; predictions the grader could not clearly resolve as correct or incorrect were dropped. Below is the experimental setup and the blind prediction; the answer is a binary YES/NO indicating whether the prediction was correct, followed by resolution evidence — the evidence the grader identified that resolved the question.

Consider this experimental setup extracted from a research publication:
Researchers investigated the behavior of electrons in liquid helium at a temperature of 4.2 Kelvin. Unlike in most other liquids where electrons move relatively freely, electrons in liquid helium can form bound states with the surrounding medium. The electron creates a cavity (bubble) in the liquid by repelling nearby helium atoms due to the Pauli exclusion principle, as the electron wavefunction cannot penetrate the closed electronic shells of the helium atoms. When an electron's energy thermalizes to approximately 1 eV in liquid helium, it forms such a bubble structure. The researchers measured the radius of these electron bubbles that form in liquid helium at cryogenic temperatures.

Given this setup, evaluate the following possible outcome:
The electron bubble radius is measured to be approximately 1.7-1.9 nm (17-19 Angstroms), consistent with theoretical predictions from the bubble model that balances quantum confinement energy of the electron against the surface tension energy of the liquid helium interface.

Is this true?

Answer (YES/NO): YES